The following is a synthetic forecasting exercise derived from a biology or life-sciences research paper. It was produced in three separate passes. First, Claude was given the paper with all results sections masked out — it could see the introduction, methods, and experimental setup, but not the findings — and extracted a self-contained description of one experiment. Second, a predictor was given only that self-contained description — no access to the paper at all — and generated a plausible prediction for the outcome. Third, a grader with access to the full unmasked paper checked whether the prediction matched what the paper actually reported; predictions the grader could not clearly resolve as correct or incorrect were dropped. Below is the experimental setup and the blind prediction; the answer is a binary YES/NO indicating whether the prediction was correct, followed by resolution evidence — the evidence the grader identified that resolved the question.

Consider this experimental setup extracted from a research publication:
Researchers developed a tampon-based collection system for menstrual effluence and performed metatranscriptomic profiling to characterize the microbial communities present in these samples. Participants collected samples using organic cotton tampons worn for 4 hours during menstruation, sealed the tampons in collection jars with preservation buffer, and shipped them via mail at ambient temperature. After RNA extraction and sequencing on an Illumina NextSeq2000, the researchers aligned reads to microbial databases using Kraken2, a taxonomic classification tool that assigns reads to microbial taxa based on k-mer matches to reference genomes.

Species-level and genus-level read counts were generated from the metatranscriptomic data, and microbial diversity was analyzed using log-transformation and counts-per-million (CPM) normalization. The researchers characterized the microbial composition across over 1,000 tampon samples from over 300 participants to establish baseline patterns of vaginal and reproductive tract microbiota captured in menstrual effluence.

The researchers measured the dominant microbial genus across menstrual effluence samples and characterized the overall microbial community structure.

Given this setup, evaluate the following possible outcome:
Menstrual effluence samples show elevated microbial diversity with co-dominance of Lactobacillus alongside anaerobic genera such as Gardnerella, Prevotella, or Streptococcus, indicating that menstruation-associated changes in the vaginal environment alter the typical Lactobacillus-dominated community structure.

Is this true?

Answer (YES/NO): NO